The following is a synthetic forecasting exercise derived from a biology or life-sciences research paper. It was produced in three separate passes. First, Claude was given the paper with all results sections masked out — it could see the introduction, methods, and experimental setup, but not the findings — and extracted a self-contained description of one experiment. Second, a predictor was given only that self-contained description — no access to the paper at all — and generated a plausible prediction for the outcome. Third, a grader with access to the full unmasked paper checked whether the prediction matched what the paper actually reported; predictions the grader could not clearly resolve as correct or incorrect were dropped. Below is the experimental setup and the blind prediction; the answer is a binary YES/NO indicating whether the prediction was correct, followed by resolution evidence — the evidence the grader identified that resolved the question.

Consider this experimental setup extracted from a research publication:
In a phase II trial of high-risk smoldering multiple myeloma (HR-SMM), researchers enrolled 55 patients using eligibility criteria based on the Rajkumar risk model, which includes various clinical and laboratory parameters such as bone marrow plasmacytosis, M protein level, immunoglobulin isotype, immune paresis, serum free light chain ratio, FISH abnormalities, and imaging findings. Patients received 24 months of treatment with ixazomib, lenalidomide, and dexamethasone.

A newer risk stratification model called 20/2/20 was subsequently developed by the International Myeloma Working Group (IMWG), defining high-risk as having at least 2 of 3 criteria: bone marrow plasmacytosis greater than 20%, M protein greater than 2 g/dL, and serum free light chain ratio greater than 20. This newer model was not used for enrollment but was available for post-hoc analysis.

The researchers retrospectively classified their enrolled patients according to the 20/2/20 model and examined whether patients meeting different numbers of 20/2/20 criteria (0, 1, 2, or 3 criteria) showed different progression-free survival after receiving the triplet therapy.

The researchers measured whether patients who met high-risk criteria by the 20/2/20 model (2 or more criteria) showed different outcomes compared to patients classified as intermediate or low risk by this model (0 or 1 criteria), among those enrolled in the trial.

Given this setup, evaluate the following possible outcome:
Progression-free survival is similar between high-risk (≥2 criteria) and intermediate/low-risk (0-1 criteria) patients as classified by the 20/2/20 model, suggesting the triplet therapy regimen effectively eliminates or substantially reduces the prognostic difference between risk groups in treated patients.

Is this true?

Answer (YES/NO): NO